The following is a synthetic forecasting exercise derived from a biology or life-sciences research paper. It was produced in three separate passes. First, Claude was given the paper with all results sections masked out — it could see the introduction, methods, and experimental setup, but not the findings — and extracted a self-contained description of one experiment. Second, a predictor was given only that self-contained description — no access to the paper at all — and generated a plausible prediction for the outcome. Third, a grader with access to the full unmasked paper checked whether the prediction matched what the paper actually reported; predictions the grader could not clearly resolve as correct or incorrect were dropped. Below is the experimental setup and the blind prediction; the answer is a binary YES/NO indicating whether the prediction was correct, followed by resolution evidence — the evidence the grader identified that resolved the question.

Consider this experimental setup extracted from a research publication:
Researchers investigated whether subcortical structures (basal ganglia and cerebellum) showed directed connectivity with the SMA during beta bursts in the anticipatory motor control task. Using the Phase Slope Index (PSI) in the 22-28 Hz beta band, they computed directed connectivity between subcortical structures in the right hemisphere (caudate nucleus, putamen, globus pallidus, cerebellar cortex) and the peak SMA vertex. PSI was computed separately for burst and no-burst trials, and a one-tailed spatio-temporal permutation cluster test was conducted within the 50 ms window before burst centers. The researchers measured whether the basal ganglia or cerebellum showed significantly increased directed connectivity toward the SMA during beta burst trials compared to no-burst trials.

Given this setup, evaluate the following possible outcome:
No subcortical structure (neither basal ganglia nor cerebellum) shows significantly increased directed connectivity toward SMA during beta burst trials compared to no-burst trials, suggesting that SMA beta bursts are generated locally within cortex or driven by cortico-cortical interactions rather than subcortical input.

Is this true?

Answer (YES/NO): YES